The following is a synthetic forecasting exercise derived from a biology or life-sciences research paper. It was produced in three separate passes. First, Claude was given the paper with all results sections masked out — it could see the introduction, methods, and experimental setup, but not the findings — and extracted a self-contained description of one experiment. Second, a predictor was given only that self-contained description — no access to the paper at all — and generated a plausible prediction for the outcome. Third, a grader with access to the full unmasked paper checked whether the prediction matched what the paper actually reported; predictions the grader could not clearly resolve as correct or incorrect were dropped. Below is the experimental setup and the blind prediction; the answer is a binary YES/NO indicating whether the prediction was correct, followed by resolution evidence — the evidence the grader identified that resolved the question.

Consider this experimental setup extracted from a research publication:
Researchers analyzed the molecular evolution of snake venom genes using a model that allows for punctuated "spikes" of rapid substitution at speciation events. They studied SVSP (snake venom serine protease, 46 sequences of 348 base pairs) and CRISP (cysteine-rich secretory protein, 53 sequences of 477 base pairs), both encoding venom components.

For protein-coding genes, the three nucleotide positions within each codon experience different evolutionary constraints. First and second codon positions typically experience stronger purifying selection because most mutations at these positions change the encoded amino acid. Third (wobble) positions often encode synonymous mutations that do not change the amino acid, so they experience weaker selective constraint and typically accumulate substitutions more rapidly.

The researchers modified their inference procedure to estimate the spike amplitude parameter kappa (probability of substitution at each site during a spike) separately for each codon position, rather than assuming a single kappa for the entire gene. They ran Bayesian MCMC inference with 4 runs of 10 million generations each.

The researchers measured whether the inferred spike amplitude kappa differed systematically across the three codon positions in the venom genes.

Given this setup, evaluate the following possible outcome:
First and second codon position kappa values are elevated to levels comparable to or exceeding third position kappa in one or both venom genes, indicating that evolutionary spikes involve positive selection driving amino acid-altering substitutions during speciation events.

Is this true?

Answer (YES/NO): YES